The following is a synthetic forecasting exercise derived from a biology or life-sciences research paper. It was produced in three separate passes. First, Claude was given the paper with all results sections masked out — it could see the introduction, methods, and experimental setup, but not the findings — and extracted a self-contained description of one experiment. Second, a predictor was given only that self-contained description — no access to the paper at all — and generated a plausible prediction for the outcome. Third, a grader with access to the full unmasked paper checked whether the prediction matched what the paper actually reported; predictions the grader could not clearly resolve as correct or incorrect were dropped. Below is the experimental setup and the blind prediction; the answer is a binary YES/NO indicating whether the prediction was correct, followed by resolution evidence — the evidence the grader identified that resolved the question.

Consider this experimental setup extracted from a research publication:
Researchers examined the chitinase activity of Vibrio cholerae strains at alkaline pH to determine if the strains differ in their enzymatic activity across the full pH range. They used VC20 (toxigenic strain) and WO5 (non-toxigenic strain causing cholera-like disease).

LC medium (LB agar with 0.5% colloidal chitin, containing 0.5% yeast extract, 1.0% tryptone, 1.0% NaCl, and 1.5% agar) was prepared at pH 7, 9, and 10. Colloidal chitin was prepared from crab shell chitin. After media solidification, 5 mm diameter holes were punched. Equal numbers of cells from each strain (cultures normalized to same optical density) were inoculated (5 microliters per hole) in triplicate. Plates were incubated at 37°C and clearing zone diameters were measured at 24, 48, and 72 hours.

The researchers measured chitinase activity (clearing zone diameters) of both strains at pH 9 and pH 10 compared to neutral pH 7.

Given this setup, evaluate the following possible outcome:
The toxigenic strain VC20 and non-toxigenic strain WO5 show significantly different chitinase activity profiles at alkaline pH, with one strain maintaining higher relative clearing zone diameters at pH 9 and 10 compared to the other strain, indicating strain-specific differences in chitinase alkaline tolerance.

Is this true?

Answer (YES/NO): YES